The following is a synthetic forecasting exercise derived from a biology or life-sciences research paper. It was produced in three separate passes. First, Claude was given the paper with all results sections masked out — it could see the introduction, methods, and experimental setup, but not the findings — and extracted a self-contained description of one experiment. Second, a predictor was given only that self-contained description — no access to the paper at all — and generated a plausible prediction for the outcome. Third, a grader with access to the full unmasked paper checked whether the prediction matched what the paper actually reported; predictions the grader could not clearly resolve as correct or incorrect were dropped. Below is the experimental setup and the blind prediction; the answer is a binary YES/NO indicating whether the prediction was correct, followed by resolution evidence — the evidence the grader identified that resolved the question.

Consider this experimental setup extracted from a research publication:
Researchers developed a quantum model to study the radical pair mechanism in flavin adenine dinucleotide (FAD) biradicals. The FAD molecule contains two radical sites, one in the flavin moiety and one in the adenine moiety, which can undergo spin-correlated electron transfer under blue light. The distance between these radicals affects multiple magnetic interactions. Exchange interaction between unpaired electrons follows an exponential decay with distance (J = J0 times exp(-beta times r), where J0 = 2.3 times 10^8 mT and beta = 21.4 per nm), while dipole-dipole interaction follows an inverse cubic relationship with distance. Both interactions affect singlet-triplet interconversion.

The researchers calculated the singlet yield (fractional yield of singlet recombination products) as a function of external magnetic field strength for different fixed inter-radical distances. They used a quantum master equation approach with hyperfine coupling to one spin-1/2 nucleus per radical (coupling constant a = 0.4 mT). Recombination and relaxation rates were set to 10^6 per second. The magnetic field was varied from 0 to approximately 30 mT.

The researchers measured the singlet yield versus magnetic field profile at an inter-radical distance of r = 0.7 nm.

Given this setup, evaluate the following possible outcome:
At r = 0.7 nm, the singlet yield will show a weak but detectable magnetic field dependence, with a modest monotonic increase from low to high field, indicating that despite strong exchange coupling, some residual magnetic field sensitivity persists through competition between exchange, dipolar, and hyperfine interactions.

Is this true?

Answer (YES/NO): NO